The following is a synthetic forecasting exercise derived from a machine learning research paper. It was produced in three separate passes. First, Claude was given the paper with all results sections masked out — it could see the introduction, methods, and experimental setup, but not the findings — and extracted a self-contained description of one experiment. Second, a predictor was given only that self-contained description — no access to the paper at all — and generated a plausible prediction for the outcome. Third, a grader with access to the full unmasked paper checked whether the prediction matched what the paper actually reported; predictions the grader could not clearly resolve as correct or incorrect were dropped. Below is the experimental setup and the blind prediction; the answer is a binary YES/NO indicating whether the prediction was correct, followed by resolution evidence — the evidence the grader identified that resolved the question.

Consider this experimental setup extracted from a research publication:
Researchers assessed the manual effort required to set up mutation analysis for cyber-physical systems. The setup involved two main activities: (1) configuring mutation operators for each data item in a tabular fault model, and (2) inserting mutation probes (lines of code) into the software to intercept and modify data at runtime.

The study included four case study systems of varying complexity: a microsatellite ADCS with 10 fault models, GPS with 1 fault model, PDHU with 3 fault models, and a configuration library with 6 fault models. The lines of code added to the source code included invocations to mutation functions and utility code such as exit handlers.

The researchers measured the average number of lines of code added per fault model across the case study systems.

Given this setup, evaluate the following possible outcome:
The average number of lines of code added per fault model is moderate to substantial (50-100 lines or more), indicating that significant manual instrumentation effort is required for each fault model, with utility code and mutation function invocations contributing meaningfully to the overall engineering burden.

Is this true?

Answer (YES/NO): NO